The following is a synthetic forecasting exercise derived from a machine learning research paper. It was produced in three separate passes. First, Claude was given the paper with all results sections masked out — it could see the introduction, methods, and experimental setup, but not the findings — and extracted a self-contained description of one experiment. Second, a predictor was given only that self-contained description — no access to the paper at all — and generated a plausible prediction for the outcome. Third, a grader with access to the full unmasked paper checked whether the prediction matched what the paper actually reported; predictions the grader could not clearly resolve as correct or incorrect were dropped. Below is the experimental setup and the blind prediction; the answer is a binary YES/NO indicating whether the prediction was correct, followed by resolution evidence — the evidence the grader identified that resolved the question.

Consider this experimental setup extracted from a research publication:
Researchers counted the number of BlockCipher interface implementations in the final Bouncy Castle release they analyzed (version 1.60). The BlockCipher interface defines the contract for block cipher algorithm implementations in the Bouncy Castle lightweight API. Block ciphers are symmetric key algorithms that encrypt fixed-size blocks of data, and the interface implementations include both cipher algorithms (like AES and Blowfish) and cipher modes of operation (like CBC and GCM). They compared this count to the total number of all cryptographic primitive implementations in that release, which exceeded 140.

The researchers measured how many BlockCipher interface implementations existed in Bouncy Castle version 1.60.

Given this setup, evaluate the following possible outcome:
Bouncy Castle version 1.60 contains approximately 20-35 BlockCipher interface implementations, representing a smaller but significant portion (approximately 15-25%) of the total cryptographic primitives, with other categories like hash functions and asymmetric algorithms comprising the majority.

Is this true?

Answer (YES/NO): NO